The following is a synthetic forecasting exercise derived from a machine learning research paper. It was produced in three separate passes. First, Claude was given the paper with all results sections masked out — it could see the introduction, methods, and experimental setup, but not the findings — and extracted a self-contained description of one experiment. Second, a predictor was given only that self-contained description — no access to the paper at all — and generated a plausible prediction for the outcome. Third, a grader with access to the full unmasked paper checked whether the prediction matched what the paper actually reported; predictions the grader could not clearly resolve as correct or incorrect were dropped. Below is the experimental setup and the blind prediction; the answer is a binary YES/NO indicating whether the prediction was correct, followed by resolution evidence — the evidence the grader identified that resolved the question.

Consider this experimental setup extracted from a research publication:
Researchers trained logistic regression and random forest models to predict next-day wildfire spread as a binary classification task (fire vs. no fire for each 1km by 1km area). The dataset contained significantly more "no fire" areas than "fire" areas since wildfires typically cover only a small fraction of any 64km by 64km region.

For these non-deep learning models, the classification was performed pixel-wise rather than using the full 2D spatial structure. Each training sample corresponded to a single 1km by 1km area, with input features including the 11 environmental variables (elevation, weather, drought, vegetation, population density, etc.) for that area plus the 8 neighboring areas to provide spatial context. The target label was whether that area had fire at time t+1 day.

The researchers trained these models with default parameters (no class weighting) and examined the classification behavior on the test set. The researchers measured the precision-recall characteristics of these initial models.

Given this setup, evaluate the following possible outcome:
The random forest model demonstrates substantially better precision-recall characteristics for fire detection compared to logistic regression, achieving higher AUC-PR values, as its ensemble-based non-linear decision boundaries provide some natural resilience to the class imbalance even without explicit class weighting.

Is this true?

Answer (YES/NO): NO